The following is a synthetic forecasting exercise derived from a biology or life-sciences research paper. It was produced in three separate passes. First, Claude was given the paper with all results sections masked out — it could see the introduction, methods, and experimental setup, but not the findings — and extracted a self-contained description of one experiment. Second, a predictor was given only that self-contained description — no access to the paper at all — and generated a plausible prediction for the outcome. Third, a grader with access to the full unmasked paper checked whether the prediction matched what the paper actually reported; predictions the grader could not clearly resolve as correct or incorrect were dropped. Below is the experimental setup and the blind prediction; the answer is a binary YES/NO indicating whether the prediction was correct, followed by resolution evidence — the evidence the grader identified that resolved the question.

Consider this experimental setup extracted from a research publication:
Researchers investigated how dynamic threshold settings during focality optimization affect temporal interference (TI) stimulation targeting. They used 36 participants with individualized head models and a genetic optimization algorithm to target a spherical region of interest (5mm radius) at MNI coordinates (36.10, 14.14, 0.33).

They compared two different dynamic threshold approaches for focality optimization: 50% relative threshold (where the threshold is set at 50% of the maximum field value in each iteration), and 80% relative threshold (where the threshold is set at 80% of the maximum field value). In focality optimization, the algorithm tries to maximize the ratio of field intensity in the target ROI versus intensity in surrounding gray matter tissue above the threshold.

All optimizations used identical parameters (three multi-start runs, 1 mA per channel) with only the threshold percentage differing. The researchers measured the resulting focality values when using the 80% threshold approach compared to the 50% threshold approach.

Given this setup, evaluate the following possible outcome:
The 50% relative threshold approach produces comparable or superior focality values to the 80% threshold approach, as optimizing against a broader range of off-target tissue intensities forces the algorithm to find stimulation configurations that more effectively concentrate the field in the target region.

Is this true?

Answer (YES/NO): YES